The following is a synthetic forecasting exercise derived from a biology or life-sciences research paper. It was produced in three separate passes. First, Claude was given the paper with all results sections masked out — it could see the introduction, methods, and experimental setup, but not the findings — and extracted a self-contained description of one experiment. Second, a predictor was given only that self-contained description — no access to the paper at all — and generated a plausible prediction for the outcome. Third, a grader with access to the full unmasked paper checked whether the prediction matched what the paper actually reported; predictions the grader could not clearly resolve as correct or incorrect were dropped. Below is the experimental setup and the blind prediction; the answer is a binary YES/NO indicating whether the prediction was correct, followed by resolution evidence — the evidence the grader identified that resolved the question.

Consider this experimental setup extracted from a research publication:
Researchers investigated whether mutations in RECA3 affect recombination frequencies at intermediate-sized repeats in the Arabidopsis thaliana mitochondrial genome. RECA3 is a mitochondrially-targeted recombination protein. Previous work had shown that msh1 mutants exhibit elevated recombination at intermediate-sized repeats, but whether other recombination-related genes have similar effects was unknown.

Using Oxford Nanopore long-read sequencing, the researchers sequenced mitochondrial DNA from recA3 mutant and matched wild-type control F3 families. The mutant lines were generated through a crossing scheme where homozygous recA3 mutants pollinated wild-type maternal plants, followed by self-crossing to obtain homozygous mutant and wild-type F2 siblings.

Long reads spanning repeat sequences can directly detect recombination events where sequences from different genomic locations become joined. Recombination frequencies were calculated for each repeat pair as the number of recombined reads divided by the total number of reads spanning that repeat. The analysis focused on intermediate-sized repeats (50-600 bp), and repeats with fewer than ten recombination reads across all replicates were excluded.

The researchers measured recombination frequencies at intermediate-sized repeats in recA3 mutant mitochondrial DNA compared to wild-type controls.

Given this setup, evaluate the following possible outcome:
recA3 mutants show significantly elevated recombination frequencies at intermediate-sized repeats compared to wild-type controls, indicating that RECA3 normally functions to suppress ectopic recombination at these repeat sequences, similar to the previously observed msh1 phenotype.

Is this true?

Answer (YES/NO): YES